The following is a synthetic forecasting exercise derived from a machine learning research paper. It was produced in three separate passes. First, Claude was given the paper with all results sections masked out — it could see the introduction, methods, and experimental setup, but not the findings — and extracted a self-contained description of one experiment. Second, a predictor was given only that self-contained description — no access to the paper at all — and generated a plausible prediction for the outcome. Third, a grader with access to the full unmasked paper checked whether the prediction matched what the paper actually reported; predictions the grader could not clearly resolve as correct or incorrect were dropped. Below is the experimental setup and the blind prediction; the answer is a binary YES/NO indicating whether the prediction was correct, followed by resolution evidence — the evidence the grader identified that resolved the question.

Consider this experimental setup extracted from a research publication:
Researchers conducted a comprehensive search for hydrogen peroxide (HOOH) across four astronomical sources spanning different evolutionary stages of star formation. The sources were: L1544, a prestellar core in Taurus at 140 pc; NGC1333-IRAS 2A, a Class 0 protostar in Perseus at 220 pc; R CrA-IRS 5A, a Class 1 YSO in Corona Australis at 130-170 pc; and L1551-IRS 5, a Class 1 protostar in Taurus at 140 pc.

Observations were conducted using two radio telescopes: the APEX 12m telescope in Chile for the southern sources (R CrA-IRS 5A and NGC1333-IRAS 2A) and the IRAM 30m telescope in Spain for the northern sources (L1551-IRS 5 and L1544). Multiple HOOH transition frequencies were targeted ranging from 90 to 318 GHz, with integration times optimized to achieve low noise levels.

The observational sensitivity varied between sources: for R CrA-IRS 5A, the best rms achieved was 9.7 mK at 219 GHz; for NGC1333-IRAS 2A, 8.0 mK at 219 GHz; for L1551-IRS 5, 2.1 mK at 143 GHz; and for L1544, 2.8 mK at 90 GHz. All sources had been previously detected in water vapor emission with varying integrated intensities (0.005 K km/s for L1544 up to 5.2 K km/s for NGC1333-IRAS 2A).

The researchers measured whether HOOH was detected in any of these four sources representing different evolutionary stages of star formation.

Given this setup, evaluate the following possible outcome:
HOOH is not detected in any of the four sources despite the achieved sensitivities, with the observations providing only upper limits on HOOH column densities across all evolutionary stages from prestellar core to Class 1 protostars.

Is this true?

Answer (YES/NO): YES